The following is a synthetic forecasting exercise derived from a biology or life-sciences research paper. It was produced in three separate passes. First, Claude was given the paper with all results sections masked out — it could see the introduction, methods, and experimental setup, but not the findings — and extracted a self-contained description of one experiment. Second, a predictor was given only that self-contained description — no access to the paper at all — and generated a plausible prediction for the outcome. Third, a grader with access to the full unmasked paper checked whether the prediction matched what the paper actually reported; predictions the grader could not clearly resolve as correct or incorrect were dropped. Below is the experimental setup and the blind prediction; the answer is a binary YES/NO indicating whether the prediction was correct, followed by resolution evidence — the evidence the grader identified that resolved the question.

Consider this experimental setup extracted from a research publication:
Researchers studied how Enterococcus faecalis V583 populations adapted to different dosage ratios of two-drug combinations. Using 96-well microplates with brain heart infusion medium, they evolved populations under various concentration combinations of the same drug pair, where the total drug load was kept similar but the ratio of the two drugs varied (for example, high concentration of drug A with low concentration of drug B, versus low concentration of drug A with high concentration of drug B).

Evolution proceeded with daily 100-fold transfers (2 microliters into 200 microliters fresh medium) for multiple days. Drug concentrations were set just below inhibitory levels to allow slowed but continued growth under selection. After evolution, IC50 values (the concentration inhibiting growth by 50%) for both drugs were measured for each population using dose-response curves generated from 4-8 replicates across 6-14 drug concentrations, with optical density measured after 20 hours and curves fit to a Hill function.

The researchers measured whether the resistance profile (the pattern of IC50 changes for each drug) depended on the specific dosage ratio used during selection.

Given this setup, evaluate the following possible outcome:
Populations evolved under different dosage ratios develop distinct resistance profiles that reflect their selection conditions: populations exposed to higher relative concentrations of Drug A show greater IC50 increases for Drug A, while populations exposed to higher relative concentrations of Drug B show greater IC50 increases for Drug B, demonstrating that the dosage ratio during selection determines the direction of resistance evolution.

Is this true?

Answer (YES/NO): NO